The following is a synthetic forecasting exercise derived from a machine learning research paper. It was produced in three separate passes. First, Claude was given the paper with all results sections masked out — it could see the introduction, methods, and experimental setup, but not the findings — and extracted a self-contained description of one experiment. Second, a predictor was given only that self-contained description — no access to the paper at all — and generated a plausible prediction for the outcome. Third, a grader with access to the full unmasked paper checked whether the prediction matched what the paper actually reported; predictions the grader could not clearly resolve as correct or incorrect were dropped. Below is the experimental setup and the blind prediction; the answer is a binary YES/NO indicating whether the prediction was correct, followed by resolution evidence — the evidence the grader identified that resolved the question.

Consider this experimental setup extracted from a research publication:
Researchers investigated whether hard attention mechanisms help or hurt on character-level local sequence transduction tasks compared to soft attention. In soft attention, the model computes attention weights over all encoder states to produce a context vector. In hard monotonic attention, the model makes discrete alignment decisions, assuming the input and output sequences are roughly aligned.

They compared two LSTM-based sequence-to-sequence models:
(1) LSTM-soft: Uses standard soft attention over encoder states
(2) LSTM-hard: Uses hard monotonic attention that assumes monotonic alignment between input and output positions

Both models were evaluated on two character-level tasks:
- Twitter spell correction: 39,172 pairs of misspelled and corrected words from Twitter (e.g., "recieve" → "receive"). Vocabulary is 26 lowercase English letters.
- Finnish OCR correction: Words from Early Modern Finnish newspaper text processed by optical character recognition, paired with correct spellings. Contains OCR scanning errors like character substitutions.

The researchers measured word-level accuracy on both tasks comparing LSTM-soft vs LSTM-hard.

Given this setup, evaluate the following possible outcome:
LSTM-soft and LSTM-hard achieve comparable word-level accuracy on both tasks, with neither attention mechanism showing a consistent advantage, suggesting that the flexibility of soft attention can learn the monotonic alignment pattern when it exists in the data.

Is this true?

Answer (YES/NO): NO